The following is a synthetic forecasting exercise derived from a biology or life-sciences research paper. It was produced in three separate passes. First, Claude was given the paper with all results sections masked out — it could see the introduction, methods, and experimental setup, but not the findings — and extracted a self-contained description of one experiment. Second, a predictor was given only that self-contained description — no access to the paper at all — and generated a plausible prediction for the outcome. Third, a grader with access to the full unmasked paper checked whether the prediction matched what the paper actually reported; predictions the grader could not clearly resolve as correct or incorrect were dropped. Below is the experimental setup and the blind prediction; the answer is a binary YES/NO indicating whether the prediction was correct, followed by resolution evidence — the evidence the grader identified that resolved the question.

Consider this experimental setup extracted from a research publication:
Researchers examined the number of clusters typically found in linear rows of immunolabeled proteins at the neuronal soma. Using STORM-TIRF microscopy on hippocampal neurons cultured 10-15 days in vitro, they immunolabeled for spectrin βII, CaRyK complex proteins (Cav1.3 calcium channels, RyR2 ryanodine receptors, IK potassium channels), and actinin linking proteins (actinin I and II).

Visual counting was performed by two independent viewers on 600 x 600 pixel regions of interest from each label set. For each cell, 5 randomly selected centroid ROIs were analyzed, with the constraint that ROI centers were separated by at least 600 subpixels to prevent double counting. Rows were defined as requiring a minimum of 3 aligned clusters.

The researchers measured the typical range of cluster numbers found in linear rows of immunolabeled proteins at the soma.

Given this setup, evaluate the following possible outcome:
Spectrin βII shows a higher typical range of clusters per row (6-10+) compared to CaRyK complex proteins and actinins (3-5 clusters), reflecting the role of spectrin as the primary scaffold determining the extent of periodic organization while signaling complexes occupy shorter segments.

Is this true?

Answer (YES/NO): NO